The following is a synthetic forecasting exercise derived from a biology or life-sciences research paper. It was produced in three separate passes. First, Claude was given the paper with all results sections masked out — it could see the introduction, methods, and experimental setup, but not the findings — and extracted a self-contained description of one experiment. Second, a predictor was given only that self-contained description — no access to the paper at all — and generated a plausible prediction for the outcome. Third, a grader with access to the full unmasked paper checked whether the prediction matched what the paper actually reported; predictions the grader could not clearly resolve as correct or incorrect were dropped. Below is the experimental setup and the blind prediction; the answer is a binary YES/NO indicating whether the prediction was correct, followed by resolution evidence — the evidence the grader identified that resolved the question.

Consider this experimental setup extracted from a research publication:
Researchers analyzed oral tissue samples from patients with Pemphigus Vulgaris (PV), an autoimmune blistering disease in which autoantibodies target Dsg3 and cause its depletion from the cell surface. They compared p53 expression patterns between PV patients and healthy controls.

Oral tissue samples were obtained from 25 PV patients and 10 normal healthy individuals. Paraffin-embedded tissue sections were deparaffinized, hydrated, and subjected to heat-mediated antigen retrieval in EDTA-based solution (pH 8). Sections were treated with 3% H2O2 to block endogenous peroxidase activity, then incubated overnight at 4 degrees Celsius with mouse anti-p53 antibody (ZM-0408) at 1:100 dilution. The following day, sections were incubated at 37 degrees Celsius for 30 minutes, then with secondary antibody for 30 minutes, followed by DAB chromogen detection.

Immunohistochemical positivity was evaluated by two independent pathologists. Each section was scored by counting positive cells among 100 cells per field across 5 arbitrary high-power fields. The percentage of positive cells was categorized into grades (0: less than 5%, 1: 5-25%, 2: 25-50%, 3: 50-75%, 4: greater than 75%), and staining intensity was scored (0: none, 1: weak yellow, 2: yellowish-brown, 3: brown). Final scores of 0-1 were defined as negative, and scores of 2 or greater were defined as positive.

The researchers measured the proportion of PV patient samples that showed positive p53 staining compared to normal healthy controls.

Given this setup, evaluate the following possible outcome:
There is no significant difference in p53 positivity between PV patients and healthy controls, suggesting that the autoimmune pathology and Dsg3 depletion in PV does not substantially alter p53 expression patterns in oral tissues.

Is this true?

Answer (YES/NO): NO